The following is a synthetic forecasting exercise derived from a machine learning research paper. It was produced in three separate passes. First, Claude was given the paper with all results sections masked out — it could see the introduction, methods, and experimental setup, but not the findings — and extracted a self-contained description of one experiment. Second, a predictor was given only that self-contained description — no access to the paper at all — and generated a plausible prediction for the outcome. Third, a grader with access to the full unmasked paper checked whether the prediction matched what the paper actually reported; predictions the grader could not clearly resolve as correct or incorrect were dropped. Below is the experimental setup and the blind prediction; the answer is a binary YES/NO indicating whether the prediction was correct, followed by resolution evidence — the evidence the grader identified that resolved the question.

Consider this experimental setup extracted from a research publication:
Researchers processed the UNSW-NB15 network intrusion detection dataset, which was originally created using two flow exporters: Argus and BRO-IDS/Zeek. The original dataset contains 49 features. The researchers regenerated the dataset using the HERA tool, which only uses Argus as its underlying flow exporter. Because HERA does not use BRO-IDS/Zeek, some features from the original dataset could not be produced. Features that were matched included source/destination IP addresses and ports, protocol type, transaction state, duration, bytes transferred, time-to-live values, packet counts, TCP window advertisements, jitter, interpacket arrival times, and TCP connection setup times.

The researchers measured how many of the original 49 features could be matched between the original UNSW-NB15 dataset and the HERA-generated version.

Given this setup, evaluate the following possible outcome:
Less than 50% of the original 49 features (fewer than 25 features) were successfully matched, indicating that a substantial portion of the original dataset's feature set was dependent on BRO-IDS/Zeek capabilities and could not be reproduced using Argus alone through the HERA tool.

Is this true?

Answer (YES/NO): NO